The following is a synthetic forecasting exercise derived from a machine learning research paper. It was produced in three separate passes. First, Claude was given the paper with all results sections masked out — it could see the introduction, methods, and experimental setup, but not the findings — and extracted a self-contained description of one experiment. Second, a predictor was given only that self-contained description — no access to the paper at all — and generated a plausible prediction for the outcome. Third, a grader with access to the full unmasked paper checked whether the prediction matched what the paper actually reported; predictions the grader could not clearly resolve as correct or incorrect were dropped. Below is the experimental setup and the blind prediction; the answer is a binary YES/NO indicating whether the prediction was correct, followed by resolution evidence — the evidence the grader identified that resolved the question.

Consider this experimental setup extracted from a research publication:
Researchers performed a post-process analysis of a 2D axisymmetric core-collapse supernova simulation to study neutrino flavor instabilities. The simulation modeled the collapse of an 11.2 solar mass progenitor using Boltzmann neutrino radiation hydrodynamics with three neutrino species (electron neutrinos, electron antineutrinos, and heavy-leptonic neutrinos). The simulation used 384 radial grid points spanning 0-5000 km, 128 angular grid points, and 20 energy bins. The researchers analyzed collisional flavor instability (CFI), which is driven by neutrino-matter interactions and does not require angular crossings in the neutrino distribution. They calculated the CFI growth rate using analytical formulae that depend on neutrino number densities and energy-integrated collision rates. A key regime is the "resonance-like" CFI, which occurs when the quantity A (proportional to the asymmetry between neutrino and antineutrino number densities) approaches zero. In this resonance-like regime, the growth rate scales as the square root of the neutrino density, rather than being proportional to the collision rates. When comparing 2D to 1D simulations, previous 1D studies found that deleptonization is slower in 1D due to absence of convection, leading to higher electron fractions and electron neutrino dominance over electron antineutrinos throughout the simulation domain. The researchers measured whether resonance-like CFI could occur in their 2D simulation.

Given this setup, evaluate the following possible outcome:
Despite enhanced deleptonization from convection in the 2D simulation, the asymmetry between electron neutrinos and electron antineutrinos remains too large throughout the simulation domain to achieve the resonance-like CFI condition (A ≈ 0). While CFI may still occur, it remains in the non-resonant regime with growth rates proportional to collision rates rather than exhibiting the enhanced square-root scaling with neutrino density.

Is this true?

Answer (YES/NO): NO